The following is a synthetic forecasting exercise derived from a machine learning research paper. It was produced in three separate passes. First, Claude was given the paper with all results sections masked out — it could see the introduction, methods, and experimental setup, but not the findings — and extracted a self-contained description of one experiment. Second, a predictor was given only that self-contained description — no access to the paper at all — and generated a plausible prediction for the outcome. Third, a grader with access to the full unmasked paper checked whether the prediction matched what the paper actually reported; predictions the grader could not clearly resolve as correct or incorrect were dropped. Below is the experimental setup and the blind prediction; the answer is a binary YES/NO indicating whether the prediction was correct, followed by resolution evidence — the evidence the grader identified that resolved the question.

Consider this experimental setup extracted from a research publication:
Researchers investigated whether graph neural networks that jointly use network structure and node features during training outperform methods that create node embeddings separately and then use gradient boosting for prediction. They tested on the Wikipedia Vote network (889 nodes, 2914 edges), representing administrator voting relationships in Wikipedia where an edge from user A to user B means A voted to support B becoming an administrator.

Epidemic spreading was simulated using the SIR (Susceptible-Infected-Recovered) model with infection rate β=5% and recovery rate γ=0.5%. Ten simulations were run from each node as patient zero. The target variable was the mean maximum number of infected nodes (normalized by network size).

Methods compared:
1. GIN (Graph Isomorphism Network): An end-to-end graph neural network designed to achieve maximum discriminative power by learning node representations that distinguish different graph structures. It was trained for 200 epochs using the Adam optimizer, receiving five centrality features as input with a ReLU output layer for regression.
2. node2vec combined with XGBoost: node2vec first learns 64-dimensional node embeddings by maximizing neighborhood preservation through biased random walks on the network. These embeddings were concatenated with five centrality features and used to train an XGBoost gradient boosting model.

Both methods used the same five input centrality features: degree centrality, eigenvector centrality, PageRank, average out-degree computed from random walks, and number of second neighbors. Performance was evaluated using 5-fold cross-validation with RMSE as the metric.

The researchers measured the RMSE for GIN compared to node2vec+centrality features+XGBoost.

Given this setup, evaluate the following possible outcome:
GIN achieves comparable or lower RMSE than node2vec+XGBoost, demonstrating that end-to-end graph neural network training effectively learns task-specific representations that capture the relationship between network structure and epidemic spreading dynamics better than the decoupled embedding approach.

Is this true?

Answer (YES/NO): NO